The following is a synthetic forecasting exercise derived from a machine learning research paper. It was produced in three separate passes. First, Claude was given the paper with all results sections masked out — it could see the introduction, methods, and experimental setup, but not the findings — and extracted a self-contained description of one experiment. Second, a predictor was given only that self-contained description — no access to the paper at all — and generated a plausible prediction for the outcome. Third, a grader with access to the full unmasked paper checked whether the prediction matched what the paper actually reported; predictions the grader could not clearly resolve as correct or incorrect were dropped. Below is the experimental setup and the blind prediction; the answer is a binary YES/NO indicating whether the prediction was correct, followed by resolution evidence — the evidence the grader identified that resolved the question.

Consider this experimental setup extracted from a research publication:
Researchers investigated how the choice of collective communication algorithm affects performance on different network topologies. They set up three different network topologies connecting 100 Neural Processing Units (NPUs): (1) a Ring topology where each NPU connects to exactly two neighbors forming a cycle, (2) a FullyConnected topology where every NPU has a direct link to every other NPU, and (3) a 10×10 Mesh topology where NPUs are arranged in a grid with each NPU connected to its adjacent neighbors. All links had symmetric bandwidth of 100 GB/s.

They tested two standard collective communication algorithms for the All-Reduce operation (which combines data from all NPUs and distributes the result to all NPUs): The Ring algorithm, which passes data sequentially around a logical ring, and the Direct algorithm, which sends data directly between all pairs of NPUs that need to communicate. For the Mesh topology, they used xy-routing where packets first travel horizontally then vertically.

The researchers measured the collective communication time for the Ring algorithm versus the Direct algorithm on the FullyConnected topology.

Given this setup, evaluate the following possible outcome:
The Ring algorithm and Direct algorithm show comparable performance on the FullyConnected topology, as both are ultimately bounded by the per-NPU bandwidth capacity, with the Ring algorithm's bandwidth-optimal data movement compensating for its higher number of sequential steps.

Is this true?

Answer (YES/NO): NO